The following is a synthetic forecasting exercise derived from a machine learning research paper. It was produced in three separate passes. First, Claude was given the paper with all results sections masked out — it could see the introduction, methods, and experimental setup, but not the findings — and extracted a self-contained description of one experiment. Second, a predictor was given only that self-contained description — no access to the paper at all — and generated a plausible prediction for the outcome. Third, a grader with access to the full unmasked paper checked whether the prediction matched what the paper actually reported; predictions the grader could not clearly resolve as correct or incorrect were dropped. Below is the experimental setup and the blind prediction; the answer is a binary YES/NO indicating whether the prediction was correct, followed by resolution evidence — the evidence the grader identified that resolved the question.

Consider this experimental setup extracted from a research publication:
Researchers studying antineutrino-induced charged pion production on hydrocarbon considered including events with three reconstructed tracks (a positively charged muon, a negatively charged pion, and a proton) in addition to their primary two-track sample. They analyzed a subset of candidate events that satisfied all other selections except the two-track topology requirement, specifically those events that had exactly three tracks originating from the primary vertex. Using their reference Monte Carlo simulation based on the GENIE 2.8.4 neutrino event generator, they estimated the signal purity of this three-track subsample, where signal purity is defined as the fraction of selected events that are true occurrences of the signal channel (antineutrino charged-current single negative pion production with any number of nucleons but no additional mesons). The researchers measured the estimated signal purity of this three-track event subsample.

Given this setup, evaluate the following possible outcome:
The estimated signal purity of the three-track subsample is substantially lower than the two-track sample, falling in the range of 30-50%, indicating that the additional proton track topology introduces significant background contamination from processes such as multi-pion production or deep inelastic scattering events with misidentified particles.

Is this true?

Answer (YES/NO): NO